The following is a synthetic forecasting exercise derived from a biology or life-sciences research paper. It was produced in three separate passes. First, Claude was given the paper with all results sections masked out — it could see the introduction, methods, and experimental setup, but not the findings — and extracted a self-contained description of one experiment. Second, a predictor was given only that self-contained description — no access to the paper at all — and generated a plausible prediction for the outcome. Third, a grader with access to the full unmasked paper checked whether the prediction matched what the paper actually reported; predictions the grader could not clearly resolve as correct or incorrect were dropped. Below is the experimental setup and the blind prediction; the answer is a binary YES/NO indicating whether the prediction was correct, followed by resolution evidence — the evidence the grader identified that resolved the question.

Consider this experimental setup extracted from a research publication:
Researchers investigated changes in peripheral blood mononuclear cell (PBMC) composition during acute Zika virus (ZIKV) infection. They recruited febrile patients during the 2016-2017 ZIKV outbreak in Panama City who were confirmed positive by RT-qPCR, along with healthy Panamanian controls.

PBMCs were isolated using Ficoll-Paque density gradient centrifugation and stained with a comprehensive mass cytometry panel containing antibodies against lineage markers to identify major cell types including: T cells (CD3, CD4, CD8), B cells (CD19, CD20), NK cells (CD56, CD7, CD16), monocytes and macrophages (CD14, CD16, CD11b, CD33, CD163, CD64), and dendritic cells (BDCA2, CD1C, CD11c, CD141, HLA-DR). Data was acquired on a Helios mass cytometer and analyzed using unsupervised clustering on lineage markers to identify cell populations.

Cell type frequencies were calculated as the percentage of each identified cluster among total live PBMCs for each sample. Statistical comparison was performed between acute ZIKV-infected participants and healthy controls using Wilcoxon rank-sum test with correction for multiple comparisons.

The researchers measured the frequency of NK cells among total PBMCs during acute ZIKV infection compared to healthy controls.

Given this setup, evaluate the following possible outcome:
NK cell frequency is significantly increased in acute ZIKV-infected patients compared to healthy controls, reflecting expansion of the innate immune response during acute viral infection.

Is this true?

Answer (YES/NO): NO